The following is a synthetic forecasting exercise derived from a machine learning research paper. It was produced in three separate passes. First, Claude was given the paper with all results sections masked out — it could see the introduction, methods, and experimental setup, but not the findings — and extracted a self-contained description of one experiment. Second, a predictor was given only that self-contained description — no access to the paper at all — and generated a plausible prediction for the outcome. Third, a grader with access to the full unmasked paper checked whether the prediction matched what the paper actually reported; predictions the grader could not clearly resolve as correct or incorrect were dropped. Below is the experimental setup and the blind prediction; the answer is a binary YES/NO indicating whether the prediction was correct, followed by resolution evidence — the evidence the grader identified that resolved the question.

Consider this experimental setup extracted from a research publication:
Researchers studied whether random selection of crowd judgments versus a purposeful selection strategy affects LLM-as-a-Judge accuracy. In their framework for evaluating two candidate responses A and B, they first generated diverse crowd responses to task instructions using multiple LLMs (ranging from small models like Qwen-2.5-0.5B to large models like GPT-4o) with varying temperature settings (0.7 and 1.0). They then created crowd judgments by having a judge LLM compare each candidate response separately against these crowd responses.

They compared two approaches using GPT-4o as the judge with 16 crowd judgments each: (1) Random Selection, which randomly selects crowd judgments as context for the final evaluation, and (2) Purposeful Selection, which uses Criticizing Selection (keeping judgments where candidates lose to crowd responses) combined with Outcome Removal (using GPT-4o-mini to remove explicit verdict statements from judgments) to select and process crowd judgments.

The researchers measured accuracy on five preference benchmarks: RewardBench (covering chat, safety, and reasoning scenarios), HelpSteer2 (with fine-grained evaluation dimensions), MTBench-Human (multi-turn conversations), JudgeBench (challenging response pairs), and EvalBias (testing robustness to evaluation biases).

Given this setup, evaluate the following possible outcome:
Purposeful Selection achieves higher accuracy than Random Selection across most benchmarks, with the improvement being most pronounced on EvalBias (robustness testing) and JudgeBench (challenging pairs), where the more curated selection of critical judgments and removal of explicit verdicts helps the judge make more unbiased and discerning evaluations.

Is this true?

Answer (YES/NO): YES